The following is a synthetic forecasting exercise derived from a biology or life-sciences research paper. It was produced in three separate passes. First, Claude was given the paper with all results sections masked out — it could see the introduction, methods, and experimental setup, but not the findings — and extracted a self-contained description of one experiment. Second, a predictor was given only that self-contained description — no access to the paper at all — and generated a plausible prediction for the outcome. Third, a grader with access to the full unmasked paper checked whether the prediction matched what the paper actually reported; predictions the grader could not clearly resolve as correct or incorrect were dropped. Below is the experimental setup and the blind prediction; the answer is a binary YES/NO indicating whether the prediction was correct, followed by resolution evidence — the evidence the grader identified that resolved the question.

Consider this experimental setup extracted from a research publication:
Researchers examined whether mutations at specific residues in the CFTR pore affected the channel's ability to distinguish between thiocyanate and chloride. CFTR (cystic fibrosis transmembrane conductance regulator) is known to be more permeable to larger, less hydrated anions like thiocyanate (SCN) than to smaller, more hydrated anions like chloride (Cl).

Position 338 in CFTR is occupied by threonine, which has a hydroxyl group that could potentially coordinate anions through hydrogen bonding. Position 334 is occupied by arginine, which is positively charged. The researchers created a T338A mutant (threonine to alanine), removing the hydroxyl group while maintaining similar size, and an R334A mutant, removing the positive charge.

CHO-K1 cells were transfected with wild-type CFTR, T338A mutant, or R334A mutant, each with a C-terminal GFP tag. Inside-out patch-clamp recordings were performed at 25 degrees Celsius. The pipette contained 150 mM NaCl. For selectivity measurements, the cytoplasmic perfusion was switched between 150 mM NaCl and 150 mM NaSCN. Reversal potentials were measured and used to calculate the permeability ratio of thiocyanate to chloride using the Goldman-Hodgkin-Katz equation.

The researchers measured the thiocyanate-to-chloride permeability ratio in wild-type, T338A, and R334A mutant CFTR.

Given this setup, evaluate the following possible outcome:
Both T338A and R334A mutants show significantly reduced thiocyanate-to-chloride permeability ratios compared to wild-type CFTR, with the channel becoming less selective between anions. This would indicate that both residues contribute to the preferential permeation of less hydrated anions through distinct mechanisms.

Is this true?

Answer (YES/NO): NO